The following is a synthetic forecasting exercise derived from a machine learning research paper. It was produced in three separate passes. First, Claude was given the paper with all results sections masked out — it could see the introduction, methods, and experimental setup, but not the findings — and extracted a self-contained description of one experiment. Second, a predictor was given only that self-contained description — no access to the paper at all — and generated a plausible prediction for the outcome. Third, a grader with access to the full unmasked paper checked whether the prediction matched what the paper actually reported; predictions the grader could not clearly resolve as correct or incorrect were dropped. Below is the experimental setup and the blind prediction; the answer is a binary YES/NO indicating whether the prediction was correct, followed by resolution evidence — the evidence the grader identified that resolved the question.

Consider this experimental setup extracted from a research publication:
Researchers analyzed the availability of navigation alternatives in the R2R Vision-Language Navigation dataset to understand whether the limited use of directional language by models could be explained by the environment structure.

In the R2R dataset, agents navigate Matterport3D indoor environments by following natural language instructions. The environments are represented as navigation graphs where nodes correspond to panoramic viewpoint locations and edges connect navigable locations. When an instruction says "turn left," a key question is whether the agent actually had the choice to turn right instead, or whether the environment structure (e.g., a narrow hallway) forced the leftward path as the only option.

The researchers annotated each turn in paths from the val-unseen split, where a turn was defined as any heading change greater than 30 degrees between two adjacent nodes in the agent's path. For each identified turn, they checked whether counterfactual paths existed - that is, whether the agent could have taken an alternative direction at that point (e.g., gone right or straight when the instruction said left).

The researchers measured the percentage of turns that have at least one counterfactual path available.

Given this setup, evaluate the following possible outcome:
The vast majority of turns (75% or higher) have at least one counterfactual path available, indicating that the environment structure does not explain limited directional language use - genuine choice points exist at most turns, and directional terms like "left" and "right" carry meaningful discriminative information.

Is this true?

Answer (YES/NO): YES